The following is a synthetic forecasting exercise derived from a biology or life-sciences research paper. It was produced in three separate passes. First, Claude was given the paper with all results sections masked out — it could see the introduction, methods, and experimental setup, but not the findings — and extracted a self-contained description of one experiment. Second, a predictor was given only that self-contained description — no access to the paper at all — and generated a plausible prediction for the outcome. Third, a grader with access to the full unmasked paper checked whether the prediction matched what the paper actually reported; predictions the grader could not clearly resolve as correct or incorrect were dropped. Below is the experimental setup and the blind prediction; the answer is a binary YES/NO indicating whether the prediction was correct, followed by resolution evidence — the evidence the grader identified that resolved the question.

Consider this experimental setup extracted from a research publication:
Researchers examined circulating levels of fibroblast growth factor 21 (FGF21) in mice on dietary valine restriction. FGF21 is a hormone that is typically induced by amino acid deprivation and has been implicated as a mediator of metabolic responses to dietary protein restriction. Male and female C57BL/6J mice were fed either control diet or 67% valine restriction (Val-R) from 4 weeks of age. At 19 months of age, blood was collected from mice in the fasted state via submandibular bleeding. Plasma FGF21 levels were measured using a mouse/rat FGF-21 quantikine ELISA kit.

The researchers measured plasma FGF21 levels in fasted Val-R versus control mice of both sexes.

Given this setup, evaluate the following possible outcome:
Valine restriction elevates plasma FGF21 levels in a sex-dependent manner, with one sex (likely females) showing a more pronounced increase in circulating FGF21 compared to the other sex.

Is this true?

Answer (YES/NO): NO